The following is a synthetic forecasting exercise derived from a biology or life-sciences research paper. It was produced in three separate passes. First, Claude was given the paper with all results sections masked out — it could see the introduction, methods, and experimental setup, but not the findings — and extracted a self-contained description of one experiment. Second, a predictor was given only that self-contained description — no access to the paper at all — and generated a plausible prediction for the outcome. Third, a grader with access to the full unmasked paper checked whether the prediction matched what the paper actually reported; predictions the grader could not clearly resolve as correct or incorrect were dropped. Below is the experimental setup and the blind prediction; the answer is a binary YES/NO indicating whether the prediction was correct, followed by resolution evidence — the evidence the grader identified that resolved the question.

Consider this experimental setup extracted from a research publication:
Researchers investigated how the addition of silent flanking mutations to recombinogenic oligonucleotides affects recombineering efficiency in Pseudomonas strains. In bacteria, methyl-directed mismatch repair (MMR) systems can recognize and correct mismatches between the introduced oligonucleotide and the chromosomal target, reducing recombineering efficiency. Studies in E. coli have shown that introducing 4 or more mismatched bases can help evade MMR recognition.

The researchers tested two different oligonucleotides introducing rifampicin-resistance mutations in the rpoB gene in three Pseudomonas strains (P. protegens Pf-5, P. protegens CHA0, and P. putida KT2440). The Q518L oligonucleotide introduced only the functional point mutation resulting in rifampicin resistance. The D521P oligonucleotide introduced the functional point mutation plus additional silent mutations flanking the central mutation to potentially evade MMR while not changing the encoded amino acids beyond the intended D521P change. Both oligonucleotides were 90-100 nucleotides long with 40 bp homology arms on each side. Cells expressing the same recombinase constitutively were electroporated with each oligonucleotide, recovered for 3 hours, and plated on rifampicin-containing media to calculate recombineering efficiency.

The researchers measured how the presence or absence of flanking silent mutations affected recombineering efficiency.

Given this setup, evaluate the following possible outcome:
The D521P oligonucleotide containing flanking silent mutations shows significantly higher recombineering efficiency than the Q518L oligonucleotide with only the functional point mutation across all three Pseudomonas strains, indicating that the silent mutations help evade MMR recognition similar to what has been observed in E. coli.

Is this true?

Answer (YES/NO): NO